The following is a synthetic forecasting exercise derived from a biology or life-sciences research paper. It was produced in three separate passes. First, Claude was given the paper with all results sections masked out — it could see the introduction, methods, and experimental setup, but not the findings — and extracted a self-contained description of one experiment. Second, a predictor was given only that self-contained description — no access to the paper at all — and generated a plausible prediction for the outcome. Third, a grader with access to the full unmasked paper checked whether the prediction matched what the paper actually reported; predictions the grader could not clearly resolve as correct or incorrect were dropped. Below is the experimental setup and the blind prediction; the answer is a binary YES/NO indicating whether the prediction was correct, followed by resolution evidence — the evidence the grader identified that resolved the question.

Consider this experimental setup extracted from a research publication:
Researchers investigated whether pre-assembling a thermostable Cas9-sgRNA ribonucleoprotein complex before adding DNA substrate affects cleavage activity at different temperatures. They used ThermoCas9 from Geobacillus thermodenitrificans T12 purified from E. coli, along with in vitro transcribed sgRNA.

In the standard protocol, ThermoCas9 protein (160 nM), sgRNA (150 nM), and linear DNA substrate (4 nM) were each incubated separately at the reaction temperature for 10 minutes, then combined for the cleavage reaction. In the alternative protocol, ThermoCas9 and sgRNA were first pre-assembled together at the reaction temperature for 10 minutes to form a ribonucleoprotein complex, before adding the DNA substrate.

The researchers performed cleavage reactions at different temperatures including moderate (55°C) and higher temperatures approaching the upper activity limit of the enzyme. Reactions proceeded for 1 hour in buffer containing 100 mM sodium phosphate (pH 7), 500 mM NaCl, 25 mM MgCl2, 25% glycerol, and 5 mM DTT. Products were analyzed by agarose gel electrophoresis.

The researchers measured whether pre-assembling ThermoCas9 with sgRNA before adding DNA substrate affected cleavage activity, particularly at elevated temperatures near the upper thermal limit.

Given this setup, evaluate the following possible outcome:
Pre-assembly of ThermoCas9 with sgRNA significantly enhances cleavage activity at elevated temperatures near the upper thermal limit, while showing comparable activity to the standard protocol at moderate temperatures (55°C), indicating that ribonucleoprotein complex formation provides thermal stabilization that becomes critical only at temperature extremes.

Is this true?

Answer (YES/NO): YES